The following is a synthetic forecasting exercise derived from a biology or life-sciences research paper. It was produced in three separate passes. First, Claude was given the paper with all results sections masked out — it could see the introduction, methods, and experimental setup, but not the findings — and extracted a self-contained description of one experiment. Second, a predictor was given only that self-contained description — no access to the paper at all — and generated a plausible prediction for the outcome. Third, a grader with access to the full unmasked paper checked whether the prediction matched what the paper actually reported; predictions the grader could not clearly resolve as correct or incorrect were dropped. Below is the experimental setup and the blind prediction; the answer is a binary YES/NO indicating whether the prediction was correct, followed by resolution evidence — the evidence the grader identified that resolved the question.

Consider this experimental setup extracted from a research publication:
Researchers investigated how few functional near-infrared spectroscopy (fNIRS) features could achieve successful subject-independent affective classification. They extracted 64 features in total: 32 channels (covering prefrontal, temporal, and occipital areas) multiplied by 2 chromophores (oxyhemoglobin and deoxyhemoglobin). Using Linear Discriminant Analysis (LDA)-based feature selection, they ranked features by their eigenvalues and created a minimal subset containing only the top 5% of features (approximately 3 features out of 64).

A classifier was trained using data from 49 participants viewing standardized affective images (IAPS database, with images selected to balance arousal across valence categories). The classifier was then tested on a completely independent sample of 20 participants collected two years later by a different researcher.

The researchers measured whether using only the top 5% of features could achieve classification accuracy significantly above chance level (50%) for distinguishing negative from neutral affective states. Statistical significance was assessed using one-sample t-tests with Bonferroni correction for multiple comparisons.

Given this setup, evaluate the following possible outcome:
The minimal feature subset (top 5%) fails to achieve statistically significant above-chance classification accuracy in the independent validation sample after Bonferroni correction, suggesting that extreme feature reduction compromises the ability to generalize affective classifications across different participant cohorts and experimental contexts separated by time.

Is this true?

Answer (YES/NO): YES